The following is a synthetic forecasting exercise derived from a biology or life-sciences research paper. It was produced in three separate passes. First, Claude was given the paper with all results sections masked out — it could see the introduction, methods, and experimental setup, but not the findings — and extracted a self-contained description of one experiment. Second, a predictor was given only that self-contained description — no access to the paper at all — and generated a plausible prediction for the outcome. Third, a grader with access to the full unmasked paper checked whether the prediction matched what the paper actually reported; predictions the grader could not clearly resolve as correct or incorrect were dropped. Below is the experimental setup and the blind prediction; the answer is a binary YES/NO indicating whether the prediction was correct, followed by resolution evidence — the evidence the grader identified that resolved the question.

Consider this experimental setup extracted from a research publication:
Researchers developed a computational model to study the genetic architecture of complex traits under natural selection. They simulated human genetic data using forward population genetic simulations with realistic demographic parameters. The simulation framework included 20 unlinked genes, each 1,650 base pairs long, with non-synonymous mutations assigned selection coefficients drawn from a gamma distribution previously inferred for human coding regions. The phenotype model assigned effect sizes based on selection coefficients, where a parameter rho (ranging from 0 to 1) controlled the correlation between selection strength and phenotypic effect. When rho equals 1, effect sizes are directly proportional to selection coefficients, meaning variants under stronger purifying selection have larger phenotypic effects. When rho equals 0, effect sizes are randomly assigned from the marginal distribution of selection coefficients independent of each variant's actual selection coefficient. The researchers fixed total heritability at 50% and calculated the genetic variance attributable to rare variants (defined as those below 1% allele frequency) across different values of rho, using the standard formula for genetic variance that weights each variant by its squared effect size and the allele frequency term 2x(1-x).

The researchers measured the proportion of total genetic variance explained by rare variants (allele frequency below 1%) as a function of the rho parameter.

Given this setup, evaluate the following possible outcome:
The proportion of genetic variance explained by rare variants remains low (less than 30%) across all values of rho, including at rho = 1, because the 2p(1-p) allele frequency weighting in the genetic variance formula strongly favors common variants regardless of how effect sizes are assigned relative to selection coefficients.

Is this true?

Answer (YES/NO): NO